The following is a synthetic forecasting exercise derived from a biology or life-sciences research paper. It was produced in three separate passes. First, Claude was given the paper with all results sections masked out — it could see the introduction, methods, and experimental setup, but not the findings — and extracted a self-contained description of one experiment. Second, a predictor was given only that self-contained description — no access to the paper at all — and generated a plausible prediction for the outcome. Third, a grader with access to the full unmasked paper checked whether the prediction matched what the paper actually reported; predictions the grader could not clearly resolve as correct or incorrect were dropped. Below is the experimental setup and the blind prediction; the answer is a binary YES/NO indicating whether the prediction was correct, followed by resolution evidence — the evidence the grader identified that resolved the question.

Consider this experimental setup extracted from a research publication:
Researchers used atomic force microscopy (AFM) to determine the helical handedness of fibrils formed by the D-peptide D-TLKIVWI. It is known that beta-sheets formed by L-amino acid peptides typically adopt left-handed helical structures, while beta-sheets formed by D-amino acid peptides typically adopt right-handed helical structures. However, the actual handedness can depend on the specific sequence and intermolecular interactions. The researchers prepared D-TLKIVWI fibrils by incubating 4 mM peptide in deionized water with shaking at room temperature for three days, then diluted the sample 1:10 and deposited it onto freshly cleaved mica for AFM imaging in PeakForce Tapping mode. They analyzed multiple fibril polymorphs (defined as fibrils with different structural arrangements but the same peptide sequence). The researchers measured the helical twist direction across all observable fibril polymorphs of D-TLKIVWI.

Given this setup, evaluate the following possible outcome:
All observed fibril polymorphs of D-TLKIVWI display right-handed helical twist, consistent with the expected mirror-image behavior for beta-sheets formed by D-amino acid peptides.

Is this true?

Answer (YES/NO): YES